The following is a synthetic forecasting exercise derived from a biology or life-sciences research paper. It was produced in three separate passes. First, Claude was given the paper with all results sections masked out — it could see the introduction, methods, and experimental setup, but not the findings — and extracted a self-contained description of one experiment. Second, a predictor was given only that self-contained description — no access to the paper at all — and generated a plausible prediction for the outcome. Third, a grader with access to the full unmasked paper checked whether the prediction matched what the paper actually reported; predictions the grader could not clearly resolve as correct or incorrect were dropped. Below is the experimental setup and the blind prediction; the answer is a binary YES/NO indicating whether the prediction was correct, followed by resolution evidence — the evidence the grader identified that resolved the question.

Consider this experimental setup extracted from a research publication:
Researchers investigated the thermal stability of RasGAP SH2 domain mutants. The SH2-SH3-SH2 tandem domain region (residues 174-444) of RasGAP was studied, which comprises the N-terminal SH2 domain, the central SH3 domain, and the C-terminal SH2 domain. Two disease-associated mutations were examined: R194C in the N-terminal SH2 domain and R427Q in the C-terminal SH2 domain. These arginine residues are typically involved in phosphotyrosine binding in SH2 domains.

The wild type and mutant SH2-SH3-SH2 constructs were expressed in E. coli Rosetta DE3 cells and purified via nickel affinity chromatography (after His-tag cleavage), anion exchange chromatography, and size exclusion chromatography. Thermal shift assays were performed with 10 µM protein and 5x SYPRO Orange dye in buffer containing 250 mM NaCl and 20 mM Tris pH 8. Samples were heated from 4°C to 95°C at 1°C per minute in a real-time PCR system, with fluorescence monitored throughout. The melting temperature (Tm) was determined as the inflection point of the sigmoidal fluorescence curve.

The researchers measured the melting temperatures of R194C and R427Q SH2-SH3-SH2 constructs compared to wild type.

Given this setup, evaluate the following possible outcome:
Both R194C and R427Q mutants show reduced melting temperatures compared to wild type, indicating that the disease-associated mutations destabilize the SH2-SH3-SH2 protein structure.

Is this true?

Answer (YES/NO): NO